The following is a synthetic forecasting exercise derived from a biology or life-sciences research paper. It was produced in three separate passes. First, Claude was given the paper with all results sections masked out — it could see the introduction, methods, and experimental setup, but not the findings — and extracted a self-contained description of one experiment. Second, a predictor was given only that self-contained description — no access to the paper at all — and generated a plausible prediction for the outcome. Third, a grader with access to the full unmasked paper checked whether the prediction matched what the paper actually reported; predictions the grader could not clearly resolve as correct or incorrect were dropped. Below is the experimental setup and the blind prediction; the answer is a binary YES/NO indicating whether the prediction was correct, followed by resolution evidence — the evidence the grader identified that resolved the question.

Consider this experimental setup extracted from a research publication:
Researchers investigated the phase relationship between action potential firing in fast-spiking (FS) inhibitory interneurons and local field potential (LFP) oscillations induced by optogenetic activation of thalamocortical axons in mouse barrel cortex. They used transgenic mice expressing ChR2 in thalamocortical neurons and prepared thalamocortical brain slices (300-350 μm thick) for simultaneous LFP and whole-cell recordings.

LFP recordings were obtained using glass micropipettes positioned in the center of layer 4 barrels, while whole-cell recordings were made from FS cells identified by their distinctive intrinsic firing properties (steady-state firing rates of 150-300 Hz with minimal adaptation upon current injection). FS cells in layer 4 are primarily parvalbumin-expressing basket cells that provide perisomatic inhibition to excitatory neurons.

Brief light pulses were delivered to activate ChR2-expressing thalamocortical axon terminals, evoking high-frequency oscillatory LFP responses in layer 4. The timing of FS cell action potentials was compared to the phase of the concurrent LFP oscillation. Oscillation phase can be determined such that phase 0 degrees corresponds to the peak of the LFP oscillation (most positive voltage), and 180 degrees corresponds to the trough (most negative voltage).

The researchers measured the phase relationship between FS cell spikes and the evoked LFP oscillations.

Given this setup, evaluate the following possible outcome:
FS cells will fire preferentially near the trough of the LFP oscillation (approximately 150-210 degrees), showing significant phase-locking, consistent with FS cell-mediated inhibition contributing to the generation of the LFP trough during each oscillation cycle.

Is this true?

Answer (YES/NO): YES